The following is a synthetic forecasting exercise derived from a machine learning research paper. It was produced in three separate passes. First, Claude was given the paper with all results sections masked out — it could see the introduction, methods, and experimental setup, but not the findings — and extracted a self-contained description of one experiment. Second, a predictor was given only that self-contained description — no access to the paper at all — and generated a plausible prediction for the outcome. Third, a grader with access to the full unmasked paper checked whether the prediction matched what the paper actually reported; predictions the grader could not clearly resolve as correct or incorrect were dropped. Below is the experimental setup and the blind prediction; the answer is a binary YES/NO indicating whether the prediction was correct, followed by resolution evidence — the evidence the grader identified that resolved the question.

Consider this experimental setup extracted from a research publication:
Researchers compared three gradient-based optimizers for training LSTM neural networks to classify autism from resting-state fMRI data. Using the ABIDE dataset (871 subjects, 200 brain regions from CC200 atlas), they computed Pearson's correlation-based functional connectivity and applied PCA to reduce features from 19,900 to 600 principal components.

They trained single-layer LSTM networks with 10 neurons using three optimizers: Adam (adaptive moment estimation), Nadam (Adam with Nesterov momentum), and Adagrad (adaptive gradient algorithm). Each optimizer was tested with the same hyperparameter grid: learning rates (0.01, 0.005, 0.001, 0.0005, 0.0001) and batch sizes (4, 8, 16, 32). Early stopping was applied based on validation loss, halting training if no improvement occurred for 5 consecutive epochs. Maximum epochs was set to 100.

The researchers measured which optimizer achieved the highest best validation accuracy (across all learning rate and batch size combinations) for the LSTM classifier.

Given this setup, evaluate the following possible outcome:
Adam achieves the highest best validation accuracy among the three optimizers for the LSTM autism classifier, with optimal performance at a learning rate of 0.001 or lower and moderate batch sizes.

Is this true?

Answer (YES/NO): NO